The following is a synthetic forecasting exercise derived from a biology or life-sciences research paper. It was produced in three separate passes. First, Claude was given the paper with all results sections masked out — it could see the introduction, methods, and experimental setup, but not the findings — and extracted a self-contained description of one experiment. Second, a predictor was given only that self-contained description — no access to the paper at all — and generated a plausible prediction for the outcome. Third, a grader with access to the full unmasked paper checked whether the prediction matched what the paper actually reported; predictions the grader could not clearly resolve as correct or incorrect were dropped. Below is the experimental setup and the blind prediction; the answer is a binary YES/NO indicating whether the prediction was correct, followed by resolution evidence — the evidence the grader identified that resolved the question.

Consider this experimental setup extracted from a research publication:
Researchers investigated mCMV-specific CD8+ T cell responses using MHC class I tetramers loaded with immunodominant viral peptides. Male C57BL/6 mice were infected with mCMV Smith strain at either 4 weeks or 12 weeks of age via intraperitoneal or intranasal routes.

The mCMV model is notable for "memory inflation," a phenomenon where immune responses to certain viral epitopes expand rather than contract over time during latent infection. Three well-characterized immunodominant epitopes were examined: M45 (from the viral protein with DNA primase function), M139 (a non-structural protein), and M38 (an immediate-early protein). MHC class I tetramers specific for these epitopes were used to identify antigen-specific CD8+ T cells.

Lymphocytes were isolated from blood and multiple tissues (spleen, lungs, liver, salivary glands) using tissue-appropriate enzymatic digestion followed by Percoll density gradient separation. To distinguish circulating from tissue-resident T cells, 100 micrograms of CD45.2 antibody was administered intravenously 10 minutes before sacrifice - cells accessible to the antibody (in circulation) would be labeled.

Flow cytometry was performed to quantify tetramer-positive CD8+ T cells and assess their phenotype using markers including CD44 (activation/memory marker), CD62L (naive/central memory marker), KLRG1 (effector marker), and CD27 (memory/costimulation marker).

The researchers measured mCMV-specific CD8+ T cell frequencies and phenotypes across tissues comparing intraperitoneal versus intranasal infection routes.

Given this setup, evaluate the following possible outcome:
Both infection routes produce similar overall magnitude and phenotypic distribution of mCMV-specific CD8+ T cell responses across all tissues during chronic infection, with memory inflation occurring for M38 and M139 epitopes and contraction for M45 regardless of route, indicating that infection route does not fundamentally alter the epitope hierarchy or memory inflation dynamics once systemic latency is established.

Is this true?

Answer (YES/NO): NO